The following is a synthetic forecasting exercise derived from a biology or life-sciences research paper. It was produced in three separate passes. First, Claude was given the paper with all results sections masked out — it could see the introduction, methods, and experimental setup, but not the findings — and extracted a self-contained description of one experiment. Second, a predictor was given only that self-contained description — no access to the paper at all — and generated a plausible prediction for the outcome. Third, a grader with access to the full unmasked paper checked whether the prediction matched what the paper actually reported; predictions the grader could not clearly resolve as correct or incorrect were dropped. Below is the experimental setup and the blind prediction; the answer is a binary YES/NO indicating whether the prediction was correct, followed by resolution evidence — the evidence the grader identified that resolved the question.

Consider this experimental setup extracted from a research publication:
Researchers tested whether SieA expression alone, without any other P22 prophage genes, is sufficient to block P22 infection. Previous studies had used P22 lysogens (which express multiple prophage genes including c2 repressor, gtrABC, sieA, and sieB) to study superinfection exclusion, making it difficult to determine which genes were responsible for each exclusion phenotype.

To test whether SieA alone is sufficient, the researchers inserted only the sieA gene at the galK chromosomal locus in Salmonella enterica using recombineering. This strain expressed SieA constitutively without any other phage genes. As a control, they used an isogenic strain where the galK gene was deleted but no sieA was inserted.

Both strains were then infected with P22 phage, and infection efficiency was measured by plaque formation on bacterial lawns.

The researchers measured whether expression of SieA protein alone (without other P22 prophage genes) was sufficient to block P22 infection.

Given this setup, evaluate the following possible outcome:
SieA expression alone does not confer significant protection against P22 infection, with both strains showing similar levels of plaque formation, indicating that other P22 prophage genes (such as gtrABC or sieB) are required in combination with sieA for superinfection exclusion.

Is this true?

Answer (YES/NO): NO